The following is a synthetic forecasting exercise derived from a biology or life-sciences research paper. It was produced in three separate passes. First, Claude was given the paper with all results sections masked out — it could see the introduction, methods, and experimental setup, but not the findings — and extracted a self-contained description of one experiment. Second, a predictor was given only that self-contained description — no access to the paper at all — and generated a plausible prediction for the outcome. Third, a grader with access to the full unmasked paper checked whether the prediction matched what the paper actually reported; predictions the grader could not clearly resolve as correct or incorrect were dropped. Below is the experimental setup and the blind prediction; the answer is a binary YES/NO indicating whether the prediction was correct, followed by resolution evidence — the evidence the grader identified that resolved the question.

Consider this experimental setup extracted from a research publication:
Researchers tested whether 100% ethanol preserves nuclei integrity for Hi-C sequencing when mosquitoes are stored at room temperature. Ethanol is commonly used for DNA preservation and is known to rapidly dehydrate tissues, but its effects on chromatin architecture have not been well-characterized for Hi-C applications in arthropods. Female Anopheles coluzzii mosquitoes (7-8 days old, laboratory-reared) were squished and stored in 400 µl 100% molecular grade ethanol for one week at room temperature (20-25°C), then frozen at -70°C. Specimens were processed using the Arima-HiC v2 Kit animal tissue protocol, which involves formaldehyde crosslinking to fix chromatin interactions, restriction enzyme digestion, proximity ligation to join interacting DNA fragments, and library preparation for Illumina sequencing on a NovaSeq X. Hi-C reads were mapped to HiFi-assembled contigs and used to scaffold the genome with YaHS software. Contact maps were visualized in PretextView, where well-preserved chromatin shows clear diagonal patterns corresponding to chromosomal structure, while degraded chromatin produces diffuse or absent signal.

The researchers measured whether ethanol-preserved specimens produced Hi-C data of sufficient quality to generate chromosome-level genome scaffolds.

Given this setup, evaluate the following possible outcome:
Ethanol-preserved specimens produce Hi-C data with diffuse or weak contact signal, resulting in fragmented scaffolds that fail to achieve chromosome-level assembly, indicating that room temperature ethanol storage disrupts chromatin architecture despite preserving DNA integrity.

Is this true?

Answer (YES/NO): NO